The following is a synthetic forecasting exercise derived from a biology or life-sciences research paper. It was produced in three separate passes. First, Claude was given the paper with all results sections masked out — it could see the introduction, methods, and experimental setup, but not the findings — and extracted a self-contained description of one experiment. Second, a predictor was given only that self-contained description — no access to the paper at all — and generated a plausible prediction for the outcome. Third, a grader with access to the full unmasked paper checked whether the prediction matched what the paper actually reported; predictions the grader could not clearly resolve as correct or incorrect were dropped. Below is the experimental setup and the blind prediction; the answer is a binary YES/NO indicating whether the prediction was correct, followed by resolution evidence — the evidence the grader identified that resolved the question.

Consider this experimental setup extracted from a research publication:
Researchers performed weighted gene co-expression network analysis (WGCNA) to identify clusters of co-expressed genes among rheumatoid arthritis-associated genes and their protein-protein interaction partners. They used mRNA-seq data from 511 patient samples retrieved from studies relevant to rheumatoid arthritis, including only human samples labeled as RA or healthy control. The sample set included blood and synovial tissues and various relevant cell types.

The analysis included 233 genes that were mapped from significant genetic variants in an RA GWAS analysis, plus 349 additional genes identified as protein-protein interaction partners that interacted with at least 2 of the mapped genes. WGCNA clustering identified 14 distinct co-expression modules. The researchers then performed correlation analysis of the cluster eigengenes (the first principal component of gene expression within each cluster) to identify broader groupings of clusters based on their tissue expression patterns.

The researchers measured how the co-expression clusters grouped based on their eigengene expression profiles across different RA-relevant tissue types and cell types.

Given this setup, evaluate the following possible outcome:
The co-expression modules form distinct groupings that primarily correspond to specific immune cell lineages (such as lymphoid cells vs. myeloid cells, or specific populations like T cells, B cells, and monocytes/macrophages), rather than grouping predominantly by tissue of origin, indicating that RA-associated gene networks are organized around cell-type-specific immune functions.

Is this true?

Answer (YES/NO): NO